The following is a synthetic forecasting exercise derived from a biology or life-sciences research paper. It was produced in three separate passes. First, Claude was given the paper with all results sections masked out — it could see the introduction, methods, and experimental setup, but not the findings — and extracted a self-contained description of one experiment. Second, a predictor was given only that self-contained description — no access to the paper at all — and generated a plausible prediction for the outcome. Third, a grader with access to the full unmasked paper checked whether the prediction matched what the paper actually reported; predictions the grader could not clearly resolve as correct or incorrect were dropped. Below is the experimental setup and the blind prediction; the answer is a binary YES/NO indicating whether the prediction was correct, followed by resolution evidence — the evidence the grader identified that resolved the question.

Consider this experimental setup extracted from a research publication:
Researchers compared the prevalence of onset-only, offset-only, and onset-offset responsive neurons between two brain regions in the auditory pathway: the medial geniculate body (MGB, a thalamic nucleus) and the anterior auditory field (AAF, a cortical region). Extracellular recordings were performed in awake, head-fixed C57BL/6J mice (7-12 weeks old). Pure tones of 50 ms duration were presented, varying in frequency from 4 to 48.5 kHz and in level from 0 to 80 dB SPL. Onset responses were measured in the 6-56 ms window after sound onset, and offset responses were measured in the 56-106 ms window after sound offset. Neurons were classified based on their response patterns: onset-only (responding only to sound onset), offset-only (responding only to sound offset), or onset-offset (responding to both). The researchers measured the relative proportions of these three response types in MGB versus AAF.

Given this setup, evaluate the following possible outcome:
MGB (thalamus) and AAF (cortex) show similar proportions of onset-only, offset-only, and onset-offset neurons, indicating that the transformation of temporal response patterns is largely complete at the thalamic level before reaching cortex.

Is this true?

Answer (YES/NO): NO